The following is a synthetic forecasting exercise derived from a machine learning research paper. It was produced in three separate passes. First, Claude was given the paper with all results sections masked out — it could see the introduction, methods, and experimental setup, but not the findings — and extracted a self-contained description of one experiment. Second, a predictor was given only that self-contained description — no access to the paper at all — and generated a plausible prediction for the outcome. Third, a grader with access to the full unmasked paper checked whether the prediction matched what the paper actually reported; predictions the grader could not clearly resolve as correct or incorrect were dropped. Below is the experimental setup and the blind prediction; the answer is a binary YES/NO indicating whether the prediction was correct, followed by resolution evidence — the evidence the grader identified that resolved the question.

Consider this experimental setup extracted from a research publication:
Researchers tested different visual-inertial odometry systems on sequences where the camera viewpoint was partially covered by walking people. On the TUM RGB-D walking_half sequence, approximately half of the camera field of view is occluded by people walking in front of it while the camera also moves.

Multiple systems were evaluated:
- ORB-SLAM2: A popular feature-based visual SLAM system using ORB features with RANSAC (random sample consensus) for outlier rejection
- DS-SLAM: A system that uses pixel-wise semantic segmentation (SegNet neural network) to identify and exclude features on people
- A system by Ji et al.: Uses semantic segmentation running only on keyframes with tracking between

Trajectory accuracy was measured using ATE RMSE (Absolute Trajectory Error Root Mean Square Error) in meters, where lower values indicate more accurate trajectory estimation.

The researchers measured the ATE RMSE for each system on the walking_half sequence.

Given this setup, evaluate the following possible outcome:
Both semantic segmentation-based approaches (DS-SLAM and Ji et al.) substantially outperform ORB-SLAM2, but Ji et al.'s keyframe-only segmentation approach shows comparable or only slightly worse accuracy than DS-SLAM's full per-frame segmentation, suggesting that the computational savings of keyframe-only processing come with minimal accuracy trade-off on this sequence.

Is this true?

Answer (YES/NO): YES